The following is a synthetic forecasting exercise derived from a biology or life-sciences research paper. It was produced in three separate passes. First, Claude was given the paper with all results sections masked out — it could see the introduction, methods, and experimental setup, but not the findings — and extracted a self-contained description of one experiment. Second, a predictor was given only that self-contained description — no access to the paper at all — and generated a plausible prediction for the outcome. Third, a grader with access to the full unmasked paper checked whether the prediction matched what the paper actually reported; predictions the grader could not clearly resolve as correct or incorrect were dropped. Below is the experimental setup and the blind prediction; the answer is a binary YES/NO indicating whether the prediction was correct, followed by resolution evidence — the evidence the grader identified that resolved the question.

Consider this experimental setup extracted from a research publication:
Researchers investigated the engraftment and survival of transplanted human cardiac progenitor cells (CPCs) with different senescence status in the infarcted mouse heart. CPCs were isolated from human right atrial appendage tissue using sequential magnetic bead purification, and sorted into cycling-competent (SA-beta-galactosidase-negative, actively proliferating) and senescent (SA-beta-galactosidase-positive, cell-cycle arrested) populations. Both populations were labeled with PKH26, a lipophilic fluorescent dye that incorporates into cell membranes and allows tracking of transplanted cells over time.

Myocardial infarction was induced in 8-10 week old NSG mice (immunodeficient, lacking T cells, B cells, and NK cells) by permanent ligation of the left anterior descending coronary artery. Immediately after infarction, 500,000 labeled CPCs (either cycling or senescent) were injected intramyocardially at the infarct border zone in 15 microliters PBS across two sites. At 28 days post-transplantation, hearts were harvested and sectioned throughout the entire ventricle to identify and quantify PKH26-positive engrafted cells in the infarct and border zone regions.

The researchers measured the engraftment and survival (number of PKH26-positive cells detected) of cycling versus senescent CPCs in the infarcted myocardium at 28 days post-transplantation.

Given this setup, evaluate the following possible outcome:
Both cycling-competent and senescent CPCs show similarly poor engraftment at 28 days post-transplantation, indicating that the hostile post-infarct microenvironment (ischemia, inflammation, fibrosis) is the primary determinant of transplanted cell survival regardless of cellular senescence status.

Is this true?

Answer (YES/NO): NO